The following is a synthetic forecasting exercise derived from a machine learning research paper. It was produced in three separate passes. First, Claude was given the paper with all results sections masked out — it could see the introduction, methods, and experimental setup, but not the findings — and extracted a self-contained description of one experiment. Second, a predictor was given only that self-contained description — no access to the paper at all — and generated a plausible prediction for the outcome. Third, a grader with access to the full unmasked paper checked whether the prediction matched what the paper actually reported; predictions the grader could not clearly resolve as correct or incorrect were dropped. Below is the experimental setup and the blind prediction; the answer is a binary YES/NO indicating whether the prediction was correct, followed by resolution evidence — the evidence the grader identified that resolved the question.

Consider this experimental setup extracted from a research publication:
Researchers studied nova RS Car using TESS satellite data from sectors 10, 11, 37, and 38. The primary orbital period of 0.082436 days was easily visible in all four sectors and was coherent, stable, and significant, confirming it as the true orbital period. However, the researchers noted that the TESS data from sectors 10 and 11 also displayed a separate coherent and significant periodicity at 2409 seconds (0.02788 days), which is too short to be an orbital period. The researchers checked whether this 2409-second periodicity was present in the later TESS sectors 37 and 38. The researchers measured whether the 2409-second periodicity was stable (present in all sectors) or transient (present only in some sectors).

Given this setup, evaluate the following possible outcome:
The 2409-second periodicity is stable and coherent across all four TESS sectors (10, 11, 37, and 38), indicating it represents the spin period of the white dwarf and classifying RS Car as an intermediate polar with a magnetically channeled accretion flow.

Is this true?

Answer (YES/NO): NO